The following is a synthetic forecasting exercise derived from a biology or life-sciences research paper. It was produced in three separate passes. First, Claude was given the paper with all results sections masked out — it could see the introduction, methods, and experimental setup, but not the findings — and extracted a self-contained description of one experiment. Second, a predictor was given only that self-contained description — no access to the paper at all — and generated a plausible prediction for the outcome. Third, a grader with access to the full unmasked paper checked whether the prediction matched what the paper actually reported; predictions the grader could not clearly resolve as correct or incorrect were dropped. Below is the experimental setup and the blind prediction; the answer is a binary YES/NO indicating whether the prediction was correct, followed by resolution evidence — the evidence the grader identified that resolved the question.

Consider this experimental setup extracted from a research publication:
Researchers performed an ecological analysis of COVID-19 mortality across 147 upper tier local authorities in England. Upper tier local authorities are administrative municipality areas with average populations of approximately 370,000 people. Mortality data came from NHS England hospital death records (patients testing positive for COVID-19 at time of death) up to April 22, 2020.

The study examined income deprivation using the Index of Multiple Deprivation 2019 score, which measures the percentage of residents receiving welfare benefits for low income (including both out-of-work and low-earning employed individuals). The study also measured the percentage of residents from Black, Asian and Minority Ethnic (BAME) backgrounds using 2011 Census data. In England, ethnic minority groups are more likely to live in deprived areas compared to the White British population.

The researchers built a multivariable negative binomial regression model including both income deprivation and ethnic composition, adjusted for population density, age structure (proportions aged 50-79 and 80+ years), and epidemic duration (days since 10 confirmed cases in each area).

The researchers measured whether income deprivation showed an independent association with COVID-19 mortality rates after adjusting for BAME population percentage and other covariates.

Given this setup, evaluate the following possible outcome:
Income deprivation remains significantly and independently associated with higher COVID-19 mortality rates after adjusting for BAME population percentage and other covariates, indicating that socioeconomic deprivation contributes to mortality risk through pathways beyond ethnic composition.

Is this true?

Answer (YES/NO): YES